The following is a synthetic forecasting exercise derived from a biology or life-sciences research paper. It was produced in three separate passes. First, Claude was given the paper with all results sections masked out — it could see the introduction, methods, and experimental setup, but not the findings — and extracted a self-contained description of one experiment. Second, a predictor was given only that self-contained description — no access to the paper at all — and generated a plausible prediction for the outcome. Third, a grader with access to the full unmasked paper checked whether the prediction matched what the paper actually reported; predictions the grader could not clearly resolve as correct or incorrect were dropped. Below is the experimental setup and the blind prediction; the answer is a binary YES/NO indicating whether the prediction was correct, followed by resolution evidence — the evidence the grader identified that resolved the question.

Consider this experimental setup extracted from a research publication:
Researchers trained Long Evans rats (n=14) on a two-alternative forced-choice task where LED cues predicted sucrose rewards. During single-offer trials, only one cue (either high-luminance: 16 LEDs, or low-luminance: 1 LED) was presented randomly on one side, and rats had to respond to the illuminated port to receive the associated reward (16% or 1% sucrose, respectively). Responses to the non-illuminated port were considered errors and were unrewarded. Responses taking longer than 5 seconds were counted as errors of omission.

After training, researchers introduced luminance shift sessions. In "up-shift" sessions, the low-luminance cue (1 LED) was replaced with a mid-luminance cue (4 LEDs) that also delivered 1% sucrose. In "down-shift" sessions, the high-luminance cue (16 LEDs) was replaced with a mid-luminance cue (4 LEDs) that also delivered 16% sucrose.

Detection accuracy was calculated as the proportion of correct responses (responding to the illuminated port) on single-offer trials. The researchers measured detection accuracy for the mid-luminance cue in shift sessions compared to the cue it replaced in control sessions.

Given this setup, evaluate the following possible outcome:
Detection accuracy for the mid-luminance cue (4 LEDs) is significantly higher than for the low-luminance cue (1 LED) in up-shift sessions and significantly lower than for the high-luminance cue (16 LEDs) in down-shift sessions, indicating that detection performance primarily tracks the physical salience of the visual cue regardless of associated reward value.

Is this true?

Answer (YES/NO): NO